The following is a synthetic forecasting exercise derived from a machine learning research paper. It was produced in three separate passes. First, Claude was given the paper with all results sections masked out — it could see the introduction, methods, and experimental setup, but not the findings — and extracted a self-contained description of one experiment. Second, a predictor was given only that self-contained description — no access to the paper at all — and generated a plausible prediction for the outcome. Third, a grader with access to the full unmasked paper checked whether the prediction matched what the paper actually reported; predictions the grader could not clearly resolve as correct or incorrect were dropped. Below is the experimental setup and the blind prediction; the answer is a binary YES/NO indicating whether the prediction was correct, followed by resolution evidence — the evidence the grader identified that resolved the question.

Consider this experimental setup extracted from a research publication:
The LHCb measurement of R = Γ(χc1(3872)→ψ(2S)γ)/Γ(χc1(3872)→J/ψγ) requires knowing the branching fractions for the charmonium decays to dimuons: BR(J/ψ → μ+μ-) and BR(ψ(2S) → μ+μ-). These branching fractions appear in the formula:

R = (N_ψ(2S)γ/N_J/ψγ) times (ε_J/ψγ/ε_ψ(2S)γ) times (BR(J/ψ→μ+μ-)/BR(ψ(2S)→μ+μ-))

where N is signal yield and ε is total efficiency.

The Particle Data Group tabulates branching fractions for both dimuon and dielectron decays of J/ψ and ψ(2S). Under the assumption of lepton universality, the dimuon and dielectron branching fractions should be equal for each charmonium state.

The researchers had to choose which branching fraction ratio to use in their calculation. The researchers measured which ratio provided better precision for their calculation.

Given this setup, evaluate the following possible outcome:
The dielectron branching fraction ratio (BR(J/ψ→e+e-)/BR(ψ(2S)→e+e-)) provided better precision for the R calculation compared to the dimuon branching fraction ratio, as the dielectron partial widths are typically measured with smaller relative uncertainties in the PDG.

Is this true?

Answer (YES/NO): YES